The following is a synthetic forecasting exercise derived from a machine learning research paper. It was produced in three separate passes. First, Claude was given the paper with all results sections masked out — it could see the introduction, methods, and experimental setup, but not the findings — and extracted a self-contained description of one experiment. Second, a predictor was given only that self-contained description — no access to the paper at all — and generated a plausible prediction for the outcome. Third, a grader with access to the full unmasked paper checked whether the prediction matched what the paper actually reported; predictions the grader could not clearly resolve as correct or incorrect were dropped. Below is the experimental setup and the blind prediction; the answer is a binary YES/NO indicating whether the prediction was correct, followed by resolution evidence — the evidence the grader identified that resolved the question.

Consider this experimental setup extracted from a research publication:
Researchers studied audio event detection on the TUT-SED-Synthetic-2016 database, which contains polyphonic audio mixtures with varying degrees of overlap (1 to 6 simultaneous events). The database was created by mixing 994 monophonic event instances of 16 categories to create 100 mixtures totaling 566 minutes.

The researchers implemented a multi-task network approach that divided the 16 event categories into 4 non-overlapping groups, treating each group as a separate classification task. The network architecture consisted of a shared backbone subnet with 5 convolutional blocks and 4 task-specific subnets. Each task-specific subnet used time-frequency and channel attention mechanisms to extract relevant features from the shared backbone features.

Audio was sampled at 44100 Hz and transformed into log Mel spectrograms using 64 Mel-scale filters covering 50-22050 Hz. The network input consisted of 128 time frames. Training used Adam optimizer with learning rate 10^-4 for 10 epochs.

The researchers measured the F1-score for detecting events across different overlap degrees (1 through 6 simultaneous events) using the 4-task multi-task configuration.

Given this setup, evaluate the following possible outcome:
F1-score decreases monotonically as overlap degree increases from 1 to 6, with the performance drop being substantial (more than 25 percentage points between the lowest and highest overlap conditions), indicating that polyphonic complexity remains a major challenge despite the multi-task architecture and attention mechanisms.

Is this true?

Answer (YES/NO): YES